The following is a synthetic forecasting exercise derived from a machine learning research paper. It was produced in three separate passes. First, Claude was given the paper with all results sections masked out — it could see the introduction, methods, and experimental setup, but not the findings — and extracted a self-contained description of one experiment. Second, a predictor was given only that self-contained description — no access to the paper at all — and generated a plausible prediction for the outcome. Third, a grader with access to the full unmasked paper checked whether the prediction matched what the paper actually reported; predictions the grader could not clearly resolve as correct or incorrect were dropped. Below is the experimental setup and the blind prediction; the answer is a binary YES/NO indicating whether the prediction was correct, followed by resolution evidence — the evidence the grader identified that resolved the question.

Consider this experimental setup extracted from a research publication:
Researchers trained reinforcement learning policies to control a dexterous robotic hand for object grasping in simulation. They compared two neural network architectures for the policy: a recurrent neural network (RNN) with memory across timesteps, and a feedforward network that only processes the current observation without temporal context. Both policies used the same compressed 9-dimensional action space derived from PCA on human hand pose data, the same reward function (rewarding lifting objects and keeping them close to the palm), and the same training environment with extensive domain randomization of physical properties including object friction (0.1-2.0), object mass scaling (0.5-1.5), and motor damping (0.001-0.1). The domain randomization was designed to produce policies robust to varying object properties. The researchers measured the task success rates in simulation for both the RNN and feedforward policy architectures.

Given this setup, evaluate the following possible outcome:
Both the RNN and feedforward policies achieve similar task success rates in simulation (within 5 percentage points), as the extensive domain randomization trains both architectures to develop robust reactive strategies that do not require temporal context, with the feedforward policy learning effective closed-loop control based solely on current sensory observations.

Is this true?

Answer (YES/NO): NO